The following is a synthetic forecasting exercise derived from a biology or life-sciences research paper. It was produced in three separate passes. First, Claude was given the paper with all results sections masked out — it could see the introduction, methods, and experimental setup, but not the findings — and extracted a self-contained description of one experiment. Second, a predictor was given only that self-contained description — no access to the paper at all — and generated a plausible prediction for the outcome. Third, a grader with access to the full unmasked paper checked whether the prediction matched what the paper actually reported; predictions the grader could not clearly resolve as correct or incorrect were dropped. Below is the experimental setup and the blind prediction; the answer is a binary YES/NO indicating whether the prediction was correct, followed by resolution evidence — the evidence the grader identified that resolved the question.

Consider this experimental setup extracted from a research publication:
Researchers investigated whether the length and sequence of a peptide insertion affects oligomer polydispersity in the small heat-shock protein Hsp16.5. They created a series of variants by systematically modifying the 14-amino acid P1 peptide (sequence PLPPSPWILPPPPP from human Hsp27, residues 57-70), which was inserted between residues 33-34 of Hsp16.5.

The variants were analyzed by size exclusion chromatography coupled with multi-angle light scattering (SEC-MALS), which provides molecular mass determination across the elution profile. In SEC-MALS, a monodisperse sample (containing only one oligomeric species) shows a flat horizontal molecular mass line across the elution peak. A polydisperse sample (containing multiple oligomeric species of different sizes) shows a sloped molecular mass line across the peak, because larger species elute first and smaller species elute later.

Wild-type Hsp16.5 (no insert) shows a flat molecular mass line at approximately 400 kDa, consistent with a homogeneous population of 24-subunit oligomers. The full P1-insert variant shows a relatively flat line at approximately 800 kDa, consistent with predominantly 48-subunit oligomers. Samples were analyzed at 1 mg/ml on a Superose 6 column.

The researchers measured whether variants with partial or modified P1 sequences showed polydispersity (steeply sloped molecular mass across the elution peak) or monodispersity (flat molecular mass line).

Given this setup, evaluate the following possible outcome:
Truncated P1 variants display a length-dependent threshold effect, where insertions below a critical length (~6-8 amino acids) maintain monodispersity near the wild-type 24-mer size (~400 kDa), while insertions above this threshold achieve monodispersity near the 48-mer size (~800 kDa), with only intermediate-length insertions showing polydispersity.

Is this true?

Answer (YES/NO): NO